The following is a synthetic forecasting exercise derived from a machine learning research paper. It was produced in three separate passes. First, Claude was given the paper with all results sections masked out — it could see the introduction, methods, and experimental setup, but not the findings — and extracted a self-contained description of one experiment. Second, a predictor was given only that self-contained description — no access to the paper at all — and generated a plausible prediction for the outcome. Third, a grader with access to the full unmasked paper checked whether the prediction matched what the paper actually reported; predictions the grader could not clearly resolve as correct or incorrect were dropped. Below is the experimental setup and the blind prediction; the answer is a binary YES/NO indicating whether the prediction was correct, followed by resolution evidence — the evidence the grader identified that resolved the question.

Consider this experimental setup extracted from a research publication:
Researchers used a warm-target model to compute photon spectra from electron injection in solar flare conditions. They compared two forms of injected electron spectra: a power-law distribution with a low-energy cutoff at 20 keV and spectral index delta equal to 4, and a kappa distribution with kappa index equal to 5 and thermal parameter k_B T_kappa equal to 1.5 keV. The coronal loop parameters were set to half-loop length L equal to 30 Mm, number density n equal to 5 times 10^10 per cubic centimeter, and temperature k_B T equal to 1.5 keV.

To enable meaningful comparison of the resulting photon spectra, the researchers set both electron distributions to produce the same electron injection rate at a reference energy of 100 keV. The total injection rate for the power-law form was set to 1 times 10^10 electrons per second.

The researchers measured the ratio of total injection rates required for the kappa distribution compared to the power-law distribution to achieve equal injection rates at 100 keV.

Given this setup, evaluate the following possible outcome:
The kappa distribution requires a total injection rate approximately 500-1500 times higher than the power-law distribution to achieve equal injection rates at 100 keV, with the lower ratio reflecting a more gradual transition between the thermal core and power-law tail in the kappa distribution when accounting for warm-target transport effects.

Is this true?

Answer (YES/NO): NO